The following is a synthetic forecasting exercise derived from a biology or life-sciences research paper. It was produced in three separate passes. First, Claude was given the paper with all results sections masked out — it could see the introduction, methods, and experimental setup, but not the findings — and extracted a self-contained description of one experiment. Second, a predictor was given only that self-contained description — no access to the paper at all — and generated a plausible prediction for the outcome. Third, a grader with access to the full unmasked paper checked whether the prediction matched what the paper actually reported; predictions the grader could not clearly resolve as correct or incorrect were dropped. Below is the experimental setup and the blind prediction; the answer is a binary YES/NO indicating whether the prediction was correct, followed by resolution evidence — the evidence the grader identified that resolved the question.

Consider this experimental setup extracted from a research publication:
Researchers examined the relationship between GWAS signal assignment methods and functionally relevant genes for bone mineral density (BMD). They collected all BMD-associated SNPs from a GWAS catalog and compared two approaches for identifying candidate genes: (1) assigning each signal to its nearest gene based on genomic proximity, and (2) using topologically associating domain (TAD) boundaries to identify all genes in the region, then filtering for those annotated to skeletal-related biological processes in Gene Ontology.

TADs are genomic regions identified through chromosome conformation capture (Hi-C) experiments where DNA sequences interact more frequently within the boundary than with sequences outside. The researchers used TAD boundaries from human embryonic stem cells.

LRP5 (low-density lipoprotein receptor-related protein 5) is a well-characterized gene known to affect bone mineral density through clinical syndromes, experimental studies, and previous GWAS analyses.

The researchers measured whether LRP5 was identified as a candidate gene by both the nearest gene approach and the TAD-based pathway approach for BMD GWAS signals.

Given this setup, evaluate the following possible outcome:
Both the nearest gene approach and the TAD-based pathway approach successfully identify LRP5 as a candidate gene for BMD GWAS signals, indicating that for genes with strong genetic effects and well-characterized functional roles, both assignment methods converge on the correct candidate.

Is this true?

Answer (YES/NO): YES